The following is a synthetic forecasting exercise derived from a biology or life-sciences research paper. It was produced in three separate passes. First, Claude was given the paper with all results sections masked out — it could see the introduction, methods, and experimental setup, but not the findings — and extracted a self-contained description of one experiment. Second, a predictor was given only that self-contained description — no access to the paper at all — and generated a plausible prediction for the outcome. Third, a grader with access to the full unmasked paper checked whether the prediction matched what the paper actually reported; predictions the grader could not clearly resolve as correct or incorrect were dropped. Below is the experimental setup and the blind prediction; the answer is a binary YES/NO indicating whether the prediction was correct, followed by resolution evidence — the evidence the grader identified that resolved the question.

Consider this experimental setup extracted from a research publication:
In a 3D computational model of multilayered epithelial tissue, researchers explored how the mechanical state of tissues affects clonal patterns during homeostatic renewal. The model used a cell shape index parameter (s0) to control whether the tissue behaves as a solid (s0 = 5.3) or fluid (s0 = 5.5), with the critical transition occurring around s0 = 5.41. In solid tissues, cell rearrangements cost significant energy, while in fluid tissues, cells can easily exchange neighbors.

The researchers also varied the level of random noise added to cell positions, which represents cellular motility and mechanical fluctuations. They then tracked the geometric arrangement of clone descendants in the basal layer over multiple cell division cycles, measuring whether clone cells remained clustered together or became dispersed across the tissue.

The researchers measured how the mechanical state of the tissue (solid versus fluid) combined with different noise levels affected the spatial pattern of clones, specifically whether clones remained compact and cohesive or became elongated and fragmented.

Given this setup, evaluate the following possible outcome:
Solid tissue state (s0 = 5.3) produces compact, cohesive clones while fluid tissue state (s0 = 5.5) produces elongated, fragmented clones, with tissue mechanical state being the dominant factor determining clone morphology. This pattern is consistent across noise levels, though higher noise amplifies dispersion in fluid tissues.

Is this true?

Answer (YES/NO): NO